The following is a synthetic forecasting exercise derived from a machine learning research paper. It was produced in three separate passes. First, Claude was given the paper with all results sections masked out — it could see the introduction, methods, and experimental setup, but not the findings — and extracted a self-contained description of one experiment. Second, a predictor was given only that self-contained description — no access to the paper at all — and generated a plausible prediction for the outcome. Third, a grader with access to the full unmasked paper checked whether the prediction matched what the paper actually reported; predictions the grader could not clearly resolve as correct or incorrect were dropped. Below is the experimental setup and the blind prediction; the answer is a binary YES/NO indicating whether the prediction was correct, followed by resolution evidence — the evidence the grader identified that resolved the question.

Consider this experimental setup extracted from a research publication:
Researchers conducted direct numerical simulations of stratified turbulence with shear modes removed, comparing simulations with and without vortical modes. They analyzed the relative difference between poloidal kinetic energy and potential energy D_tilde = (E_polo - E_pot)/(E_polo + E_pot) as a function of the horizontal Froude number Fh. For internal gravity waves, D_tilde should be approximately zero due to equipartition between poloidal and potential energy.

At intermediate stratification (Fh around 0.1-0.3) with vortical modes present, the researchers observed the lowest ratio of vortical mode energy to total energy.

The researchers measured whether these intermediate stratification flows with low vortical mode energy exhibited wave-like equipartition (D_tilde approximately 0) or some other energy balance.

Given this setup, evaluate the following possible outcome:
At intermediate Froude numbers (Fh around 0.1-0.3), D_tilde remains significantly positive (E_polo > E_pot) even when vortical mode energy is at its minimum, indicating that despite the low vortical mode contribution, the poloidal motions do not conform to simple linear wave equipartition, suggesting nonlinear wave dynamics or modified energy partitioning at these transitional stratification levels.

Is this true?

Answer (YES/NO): NO